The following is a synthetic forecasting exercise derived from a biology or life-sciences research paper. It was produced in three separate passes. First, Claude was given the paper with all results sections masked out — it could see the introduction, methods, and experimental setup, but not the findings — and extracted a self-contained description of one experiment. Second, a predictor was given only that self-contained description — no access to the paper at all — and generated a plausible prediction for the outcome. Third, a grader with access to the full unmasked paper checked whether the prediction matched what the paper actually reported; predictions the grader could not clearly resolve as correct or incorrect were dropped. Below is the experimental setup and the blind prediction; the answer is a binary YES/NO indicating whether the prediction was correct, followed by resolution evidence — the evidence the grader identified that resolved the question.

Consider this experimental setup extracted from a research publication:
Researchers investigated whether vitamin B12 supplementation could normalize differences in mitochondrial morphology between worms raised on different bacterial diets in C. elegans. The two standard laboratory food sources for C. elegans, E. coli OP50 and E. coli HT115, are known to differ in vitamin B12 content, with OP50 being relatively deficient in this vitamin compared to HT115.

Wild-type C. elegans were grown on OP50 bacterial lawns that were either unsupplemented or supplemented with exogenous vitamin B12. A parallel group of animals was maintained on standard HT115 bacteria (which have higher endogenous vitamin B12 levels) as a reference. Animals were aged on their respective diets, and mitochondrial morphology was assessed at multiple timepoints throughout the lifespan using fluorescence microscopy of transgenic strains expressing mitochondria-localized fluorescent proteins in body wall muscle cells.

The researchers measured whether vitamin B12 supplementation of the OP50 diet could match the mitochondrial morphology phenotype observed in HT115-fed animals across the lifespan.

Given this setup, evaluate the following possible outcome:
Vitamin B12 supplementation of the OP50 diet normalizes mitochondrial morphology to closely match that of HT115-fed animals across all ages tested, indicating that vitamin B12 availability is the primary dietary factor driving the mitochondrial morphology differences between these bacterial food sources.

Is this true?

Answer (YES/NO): NO